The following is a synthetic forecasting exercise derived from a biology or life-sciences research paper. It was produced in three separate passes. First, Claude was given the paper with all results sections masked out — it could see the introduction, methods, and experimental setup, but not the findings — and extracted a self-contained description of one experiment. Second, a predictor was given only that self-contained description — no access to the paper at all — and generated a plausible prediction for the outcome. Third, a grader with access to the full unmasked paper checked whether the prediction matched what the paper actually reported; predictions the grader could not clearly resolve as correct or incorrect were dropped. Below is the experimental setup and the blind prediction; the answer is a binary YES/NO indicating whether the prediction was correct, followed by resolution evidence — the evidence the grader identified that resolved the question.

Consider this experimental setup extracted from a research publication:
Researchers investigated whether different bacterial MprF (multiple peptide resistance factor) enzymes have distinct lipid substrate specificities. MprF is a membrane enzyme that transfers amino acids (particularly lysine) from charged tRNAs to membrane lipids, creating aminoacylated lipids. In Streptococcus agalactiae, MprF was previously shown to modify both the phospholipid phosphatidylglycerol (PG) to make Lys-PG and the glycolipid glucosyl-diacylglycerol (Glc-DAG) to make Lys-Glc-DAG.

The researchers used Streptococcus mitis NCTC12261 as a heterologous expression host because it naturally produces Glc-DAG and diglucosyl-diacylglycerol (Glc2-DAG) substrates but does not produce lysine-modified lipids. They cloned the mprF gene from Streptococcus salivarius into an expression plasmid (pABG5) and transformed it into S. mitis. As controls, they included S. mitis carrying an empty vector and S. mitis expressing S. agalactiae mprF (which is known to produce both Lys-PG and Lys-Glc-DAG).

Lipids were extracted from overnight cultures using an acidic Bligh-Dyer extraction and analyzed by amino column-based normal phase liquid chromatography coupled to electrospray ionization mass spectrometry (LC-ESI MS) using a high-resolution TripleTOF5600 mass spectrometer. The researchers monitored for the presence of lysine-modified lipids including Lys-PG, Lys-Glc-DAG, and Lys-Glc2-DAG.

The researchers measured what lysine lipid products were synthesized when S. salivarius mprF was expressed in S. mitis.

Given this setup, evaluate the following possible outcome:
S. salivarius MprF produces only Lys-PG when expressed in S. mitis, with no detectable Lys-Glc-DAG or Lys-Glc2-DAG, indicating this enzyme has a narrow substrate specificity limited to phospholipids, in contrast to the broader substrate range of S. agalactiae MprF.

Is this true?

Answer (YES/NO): YES